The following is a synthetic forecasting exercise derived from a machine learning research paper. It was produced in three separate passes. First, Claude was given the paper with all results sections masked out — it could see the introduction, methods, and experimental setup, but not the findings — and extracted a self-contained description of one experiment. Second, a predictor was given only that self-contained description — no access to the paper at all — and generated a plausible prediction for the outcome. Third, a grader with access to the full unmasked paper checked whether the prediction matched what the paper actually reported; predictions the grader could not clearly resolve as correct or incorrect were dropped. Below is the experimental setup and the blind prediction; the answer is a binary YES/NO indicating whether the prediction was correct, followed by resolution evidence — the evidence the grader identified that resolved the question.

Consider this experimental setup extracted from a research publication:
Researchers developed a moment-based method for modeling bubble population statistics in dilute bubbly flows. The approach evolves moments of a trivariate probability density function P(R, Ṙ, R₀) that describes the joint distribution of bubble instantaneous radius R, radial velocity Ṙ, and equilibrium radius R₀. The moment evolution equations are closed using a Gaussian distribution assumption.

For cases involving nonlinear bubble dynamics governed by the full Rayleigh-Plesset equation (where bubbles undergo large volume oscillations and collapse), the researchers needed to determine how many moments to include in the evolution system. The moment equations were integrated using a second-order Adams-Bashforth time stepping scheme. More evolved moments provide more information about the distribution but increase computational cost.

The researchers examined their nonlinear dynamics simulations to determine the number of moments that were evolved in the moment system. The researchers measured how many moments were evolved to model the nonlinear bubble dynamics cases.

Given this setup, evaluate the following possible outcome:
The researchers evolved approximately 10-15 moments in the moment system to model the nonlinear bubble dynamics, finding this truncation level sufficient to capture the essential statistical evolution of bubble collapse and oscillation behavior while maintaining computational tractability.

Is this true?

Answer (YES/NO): NO